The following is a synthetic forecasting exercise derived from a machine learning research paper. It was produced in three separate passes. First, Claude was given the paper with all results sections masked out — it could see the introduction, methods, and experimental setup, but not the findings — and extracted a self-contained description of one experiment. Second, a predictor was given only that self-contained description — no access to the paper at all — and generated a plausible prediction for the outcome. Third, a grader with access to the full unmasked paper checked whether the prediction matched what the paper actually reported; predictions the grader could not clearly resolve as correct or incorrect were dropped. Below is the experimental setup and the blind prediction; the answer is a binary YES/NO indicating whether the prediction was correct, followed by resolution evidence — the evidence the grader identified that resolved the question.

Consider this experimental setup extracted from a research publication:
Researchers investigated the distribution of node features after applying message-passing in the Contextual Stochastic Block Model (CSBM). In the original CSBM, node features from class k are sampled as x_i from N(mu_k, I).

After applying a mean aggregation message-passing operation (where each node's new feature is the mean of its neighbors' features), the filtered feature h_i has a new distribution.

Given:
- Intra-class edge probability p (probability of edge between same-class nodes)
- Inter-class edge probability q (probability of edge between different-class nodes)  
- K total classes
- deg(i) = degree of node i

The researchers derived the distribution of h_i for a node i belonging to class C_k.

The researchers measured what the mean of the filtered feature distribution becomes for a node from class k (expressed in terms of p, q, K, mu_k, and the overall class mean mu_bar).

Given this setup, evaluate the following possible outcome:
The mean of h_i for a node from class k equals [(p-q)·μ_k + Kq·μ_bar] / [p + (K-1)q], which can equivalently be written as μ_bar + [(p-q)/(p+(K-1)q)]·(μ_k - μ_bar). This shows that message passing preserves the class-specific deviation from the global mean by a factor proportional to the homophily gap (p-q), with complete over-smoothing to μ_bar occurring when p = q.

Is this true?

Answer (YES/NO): YES